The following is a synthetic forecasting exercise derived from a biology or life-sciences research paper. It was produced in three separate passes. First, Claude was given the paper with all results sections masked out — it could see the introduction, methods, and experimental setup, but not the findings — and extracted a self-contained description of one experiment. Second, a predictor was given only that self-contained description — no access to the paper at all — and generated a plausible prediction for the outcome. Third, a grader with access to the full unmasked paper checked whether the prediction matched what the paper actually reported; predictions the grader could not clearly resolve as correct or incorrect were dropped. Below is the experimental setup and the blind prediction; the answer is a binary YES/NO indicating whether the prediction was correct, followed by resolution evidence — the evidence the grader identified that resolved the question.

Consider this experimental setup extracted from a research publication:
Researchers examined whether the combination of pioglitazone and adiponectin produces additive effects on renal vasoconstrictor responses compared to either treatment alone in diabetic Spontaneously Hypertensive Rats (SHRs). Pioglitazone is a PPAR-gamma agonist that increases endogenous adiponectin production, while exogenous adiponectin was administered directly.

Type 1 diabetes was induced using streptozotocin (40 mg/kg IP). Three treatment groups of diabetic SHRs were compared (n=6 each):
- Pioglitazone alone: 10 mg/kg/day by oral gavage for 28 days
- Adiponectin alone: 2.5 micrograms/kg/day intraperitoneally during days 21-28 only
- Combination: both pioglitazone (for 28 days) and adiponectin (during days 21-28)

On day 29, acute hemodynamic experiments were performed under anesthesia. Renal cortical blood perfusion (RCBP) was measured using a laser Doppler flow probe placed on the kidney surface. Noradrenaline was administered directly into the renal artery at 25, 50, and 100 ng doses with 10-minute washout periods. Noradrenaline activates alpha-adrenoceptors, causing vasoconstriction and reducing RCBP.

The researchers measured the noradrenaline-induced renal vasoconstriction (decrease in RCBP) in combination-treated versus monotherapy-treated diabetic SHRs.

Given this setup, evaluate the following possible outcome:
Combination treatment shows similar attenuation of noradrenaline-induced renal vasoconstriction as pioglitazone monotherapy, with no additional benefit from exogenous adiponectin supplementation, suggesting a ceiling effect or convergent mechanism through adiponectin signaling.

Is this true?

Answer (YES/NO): NO